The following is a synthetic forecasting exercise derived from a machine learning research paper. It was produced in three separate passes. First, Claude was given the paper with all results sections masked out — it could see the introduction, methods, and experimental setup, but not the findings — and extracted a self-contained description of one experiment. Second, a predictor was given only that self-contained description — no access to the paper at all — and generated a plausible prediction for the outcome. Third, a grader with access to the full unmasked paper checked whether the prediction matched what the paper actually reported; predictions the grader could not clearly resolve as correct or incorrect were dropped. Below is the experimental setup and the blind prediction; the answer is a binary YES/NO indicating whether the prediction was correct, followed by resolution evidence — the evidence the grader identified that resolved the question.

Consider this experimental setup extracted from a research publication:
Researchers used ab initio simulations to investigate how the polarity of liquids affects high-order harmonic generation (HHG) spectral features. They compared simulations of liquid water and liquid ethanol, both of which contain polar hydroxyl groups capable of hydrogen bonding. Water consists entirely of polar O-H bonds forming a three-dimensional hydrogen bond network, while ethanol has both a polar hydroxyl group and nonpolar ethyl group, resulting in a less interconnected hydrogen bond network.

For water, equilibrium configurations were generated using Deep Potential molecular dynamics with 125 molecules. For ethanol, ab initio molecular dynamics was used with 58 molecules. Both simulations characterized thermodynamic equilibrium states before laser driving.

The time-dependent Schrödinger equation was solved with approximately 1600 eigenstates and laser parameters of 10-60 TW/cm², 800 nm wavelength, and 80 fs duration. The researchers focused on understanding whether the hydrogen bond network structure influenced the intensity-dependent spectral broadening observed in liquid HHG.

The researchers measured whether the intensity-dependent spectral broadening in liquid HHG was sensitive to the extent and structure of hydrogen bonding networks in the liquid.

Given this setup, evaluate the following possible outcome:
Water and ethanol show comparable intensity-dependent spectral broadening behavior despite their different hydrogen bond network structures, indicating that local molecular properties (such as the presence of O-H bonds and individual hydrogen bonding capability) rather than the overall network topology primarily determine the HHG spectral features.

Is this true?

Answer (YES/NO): NO